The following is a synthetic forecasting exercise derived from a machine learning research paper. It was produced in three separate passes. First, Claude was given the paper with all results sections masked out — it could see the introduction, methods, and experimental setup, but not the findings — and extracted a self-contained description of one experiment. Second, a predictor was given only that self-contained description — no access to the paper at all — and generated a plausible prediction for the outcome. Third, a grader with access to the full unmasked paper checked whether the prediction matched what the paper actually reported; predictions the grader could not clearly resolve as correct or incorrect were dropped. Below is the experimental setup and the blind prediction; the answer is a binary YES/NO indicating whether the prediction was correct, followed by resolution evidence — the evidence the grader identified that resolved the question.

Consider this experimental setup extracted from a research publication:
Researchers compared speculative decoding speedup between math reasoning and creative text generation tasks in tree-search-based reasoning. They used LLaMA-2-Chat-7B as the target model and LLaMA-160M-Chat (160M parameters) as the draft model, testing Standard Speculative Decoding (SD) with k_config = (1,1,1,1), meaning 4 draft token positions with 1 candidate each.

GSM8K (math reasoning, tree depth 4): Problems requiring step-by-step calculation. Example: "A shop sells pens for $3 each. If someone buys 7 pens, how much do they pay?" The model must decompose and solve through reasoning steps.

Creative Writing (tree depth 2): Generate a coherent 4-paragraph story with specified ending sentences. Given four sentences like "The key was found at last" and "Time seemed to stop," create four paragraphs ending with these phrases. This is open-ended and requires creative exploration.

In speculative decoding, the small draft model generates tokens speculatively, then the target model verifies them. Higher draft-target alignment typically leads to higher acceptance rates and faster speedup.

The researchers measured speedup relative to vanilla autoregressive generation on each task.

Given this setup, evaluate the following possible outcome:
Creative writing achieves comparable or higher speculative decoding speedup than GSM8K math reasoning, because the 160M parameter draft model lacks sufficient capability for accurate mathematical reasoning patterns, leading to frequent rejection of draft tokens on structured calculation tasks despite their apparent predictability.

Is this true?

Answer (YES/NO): NO